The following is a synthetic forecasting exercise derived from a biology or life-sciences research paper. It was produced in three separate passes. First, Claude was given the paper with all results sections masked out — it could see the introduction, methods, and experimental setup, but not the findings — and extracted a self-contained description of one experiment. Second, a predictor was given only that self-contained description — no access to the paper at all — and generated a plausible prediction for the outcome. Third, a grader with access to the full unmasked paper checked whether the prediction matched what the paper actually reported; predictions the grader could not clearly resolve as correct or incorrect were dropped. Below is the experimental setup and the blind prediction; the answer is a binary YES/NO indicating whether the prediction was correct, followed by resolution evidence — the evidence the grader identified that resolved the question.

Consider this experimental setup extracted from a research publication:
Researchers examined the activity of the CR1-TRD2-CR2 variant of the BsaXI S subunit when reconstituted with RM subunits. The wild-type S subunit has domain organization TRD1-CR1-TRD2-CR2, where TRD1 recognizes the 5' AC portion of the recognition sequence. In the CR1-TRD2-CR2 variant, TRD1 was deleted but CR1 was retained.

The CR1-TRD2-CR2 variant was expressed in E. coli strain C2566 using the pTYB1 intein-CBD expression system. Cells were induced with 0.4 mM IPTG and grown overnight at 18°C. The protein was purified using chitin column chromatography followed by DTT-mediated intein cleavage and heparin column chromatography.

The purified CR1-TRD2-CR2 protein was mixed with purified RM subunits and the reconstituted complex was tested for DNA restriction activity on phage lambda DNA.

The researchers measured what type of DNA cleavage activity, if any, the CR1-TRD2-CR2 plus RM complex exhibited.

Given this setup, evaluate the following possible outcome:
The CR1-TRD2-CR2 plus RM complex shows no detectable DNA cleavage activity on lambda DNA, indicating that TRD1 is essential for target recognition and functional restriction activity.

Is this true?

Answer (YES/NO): NO